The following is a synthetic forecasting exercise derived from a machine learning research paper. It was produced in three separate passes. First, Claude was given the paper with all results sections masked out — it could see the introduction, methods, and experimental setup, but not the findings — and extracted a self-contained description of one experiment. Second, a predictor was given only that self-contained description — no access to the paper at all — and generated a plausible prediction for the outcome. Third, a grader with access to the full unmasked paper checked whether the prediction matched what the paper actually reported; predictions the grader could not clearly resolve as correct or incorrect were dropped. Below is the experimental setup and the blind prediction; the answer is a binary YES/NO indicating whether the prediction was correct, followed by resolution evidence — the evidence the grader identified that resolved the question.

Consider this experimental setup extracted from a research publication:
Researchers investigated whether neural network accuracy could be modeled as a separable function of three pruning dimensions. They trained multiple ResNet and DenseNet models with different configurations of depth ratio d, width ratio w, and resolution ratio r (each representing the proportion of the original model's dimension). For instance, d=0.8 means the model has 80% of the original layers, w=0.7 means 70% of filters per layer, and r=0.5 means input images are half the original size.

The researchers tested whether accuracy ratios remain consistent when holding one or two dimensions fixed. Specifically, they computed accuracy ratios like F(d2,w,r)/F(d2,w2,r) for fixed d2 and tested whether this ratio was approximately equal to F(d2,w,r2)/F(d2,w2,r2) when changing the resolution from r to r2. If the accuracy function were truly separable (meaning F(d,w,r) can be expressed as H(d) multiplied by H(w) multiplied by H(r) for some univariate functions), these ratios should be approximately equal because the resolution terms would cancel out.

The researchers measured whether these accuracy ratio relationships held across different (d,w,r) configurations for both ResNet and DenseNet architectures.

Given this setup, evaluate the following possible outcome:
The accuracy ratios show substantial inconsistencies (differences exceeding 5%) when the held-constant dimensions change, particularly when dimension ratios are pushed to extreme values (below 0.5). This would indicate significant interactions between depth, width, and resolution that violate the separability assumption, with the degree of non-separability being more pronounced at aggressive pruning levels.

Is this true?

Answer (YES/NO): NO